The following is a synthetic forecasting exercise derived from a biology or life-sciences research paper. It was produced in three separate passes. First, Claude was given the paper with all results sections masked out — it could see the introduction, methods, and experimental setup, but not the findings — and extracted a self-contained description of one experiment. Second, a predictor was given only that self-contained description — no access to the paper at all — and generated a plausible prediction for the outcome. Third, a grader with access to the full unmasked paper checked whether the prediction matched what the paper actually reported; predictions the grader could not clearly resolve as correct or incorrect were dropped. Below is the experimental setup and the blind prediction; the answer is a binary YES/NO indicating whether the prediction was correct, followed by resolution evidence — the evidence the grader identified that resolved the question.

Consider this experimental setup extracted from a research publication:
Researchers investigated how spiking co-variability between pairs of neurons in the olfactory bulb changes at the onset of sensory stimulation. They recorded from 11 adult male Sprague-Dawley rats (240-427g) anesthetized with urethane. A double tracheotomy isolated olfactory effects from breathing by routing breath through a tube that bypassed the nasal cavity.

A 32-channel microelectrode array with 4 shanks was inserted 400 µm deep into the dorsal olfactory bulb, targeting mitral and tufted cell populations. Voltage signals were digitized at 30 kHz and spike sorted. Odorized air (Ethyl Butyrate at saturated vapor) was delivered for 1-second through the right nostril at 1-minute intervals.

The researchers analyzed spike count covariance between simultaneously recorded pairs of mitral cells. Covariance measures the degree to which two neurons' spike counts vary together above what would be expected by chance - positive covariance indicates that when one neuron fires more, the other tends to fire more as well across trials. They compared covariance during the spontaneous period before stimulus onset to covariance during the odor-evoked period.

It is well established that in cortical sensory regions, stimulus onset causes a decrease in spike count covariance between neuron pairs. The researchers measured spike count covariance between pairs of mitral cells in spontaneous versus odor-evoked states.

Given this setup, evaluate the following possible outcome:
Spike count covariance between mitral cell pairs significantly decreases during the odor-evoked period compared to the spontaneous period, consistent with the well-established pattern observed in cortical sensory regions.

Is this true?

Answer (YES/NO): NO